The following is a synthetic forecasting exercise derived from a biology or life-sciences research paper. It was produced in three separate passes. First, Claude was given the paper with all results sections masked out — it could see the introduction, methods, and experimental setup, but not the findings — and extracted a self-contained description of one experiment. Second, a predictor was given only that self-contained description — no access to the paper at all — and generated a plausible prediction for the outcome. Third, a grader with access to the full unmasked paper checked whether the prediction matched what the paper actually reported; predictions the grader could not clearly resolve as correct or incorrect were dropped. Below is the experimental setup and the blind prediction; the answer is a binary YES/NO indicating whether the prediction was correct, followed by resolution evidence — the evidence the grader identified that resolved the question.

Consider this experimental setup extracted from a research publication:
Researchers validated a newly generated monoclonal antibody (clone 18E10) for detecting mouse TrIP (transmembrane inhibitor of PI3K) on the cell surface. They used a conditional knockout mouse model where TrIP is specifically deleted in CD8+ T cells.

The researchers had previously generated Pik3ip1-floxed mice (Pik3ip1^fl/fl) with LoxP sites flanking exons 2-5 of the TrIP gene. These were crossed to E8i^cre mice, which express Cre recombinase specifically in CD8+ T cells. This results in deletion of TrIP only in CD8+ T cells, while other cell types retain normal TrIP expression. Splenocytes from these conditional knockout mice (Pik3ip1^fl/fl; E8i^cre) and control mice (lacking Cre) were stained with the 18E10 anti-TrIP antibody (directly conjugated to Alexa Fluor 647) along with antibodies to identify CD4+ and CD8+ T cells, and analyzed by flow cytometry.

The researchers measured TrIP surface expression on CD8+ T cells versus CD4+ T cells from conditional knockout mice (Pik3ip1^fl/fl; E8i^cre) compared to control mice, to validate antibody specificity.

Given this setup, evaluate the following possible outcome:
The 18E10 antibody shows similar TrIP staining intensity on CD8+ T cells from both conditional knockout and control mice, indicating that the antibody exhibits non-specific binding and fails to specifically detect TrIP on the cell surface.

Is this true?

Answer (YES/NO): NO